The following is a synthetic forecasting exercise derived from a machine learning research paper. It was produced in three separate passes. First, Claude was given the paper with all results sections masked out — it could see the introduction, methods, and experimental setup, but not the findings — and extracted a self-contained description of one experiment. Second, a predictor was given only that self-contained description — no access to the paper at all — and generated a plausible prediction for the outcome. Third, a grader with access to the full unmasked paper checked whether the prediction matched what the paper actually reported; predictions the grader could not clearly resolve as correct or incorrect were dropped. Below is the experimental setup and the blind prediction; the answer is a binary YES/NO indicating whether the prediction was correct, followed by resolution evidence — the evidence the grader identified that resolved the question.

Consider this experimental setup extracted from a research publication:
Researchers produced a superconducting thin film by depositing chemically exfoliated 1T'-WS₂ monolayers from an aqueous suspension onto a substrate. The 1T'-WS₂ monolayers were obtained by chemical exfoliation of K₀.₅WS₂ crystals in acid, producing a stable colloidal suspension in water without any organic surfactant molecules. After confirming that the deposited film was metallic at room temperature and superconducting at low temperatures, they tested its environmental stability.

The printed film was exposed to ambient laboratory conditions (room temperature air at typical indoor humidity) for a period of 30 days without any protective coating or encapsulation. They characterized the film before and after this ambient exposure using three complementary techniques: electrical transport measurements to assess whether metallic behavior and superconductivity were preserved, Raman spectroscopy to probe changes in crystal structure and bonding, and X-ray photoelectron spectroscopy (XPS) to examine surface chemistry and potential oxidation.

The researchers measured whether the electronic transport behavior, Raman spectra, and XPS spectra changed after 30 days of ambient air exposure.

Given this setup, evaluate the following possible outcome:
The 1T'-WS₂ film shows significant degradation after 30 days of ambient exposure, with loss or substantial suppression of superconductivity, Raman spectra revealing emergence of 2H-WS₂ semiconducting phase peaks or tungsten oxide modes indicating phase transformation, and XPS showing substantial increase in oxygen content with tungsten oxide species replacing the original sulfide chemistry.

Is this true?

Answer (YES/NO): NO